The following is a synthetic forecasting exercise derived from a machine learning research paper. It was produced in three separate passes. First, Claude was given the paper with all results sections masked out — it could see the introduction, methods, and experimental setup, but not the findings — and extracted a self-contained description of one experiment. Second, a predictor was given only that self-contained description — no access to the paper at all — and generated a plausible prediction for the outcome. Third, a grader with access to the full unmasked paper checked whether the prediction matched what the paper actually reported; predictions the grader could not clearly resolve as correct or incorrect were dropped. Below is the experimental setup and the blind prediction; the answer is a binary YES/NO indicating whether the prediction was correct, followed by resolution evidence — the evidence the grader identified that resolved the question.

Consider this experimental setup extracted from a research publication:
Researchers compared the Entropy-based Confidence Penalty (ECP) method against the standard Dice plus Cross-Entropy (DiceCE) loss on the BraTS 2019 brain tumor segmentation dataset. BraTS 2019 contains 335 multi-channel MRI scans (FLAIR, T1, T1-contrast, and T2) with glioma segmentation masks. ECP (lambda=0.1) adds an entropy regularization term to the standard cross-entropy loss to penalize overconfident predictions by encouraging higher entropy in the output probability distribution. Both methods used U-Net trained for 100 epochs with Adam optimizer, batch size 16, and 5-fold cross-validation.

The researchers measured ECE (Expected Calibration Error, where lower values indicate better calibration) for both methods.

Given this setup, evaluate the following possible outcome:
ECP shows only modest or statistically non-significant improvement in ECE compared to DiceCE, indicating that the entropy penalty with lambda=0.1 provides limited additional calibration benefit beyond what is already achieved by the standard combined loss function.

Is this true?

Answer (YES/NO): YES